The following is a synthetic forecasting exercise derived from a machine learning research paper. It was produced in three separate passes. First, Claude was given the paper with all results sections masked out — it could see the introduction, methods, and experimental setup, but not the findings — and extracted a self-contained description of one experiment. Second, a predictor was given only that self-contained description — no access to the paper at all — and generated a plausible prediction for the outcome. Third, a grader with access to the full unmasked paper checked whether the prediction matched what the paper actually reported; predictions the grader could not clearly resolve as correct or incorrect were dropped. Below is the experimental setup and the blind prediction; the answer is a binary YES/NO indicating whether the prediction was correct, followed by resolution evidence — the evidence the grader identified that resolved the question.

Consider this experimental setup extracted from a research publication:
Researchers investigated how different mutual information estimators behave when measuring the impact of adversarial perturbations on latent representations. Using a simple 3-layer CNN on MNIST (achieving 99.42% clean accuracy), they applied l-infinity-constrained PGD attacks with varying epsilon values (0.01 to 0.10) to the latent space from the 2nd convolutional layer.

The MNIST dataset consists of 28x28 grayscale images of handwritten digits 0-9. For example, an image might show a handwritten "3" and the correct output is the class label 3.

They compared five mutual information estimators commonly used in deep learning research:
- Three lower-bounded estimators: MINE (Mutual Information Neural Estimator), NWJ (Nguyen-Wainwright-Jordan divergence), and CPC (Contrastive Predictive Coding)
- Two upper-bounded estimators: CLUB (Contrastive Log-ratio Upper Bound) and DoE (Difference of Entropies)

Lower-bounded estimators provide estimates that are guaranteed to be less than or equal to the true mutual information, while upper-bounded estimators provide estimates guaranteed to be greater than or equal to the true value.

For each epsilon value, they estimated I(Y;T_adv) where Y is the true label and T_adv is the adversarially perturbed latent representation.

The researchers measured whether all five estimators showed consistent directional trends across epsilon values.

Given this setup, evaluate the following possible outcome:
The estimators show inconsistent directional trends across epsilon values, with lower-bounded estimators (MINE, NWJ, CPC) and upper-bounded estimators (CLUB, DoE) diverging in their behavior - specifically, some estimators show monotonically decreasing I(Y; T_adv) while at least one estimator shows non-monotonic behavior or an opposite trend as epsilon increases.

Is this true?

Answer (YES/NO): NO